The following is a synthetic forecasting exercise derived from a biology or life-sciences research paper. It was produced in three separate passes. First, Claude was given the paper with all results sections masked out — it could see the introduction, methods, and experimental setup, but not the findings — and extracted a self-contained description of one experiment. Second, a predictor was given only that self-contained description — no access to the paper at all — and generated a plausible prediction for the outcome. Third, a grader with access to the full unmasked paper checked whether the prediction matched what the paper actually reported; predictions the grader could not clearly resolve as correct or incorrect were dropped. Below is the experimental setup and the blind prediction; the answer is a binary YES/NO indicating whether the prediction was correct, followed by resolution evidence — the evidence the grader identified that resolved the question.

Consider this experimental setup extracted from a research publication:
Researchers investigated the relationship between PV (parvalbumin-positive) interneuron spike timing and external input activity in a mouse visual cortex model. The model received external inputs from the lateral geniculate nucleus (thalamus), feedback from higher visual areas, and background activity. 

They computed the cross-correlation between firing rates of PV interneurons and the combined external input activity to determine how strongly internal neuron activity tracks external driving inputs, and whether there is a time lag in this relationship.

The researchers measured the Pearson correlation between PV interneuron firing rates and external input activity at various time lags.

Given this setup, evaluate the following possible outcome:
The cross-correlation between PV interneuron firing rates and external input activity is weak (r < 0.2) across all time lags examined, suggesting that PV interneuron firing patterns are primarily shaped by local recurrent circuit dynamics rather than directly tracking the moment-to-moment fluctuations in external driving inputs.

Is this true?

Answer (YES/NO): NO